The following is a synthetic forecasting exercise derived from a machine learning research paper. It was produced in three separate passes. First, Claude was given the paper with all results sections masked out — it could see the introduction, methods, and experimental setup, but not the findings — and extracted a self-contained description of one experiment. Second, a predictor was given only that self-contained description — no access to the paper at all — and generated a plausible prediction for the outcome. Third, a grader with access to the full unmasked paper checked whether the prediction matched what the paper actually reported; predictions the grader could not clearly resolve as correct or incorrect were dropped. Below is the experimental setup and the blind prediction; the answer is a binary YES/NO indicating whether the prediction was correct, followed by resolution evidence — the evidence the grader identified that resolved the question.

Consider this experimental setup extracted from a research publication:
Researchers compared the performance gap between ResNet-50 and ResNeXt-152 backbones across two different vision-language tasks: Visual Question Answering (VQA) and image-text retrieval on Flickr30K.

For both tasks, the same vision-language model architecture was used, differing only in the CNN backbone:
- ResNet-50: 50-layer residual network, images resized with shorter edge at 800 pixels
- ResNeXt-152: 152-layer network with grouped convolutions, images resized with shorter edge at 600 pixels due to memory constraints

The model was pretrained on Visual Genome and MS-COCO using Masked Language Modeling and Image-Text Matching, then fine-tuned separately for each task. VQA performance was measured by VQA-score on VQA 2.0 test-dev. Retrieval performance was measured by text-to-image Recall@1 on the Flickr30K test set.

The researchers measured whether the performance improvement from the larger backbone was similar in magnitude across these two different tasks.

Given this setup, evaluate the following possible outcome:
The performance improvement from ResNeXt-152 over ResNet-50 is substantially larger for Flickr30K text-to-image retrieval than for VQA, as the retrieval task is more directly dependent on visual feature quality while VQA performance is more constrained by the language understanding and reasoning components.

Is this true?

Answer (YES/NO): YES